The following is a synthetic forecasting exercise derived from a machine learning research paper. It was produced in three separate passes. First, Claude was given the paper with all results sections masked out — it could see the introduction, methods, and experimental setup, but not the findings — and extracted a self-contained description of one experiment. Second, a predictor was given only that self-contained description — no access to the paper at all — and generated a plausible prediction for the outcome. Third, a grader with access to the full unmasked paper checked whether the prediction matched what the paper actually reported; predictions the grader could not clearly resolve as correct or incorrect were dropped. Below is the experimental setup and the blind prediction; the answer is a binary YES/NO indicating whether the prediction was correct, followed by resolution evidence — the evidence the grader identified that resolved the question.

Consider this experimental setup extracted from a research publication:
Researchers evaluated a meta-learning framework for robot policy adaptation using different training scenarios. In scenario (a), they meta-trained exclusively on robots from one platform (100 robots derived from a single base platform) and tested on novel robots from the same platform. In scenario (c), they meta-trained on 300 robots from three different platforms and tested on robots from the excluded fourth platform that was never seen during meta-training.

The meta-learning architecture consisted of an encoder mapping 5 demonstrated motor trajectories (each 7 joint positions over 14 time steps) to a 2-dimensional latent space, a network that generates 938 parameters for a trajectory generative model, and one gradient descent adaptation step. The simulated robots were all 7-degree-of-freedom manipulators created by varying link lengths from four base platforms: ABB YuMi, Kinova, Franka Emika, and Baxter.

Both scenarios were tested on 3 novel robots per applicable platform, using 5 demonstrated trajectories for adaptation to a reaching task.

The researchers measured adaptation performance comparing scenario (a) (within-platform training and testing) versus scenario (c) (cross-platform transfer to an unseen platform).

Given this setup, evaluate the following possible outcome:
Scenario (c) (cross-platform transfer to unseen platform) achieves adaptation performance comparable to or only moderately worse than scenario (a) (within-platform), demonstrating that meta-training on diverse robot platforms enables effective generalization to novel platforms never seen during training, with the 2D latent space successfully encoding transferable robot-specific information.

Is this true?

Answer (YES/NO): NO